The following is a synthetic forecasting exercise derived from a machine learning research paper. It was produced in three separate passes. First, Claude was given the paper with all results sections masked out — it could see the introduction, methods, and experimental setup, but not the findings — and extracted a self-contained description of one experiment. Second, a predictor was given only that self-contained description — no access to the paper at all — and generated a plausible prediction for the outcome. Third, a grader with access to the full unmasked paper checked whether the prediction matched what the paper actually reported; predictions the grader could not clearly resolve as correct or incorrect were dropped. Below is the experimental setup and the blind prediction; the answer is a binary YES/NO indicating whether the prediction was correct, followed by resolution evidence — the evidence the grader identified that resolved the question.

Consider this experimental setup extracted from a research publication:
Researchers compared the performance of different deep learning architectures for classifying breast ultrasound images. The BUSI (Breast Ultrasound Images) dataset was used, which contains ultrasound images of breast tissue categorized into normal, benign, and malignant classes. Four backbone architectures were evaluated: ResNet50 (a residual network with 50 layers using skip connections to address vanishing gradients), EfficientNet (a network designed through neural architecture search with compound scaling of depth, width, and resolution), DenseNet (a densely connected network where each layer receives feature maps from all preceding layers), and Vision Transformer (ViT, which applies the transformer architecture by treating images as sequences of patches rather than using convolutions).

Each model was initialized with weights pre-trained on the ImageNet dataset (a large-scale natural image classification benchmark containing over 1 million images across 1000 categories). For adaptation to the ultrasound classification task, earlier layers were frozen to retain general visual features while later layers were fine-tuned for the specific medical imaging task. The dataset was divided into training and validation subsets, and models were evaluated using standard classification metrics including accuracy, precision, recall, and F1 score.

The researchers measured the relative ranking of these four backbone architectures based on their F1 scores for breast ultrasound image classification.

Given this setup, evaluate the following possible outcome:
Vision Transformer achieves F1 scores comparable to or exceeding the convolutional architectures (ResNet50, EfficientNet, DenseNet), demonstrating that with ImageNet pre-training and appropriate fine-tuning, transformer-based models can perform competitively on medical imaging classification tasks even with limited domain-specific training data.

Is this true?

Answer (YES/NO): NO